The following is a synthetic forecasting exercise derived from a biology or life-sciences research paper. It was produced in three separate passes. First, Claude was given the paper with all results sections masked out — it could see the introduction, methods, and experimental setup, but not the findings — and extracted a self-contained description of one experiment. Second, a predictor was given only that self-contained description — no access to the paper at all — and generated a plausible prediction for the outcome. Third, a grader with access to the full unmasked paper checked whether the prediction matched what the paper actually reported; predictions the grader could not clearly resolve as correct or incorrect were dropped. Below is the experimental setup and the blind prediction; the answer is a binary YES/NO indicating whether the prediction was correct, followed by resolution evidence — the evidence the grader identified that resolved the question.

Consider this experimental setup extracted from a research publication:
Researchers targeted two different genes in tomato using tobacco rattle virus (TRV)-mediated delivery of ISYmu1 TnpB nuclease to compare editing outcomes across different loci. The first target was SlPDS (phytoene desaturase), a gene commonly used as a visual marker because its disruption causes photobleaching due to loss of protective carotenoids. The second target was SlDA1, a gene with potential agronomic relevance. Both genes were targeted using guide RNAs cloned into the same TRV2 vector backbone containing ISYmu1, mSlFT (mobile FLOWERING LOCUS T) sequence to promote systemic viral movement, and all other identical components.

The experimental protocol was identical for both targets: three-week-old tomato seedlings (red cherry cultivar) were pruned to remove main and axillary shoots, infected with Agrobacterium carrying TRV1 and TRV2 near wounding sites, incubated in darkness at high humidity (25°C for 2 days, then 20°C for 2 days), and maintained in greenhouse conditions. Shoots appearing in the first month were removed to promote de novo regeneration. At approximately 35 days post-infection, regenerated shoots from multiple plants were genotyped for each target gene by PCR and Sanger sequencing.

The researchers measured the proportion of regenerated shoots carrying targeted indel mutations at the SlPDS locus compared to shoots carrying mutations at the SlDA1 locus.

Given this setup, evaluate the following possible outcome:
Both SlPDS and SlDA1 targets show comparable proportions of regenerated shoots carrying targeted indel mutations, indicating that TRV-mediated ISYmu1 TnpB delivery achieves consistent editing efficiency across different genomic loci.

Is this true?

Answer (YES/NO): YES